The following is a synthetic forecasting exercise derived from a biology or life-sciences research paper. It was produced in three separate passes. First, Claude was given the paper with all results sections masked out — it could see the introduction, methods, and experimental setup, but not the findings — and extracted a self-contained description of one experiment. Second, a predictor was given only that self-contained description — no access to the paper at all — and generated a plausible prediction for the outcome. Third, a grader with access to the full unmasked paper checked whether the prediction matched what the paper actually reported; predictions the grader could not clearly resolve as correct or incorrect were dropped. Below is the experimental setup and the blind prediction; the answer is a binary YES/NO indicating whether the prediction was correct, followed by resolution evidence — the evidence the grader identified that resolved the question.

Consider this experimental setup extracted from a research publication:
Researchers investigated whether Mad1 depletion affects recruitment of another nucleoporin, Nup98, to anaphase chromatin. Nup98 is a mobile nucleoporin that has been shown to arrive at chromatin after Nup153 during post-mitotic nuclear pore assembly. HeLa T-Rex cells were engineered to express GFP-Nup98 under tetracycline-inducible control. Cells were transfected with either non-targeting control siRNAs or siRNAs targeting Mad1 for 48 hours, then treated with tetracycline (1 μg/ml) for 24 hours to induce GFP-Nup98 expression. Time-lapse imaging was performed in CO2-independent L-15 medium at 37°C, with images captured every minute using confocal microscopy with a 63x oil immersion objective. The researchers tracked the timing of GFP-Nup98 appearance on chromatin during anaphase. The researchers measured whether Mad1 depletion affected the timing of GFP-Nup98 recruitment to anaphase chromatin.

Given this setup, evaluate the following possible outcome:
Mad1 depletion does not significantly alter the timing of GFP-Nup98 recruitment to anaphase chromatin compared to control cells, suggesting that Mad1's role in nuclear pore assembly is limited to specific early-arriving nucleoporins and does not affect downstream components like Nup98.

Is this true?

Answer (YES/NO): YES